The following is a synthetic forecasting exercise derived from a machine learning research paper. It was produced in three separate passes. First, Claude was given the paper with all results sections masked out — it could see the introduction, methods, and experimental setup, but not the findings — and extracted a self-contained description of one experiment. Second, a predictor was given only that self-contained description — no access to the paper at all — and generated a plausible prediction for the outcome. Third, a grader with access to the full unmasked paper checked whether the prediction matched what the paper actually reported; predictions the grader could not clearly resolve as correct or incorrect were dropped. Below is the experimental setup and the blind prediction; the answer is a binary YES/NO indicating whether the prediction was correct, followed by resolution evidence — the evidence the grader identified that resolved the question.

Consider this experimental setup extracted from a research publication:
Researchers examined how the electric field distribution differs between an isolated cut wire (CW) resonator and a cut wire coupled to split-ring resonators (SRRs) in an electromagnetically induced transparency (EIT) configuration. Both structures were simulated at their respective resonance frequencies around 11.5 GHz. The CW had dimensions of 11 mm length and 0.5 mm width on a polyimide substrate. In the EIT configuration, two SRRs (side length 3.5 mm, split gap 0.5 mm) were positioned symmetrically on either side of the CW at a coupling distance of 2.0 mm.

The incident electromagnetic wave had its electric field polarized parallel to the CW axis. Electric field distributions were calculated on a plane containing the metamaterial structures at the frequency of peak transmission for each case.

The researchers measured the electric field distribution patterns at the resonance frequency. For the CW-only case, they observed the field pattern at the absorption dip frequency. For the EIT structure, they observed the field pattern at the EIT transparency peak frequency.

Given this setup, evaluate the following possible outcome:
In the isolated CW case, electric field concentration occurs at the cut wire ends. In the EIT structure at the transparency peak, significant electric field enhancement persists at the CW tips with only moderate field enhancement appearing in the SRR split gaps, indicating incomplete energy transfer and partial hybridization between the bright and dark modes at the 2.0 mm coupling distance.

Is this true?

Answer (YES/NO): NO